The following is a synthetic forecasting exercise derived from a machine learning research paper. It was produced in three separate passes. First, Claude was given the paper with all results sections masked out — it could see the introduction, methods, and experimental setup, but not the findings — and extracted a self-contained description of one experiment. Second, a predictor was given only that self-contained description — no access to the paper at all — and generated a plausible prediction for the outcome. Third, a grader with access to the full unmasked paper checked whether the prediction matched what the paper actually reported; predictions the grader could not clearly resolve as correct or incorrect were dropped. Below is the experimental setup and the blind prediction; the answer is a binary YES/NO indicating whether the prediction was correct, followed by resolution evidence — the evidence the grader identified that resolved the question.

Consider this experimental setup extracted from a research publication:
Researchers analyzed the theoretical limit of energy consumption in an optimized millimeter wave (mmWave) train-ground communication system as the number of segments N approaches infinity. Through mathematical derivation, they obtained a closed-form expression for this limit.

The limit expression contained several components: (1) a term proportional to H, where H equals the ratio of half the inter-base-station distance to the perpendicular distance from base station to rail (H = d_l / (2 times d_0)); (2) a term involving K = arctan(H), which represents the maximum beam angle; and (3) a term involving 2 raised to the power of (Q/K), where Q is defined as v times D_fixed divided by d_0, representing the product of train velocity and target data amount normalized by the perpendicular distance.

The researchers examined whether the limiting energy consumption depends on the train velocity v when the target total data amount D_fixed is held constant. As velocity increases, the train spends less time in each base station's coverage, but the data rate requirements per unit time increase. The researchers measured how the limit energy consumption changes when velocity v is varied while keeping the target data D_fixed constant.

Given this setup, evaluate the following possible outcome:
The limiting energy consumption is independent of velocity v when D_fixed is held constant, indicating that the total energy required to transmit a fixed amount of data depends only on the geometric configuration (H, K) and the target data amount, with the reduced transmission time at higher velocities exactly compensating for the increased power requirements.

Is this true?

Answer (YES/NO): NO